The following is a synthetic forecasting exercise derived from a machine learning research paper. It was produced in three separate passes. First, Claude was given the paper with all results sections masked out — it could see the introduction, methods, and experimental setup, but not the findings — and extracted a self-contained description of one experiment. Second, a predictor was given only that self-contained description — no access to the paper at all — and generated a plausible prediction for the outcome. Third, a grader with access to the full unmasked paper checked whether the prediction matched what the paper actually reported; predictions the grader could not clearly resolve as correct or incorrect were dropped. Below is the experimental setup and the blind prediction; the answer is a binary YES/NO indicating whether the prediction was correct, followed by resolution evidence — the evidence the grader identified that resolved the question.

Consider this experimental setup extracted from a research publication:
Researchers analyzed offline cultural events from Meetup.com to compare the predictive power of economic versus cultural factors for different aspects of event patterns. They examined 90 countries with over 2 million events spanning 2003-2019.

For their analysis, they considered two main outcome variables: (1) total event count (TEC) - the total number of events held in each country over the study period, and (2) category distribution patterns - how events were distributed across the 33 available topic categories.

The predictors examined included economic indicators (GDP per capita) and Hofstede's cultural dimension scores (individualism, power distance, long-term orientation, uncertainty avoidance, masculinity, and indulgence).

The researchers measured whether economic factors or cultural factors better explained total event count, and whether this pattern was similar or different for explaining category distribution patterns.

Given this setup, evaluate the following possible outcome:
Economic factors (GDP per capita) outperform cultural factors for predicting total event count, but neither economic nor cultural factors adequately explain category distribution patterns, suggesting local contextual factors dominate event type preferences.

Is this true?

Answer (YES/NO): NO